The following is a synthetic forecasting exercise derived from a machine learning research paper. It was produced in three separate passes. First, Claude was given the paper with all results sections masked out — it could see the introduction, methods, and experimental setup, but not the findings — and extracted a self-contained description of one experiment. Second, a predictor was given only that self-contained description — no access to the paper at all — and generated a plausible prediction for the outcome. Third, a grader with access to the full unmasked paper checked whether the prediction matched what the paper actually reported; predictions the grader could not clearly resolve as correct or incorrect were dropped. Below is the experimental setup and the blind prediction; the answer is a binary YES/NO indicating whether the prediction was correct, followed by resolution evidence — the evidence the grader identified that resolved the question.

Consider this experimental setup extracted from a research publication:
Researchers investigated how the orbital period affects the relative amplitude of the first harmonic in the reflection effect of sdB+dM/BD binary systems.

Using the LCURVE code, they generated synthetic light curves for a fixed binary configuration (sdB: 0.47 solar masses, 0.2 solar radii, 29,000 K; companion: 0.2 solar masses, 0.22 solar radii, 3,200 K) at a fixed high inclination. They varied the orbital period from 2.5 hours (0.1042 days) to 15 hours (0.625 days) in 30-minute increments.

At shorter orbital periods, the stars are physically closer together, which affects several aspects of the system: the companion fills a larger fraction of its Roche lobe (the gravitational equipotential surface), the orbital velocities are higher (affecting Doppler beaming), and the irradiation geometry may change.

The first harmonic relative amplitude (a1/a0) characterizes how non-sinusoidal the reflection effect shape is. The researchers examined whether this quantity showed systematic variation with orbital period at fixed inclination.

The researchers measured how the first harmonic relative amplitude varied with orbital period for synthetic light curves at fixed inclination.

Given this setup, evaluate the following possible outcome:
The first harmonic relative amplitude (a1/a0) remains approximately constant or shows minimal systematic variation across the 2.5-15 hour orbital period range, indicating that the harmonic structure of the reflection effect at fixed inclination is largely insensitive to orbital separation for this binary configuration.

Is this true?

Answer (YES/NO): YES